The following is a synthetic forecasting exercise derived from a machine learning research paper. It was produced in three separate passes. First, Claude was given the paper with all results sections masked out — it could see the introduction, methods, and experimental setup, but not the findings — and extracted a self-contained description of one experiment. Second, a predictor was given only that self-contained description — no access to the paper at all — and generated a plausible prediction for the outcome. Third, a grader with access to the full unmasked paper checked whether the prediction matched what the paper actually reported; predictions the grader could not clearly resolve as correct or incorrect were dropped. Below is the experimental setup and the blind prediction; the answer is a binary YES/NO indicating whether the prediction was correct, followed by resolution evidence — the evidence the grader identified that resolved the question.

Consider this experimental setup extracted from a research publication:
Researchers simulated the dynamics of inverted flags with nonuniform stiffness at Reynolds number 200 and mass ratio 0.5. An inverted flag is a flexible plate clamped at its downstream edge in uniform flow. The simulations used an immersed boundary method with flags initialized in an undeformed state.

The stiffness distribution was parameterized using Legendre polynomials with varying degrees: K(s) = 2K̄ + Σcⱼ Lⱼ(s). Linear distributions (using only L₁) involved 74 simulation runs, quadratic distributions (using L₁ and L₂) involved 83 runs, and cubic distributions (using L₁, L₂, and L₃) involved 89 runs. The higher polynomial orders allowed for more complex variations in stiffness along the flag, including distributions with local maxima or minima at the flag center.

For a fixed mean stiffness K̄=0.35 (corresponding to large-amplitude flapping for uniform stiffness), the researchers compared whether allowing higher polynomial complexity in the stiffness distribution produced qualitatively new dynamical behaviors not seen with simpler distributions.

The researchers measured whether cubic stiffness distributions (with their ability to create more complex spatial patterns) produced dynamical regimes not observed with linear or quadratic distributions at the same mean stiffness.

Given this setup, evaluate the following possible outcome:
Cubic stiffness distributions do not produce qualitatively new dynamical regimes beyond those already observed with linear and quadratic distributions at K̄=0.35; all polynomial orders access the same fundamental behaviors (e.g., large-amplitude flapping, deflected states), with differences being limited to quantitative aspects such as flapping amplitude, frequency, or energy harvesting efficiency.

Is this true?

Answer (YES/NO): YES